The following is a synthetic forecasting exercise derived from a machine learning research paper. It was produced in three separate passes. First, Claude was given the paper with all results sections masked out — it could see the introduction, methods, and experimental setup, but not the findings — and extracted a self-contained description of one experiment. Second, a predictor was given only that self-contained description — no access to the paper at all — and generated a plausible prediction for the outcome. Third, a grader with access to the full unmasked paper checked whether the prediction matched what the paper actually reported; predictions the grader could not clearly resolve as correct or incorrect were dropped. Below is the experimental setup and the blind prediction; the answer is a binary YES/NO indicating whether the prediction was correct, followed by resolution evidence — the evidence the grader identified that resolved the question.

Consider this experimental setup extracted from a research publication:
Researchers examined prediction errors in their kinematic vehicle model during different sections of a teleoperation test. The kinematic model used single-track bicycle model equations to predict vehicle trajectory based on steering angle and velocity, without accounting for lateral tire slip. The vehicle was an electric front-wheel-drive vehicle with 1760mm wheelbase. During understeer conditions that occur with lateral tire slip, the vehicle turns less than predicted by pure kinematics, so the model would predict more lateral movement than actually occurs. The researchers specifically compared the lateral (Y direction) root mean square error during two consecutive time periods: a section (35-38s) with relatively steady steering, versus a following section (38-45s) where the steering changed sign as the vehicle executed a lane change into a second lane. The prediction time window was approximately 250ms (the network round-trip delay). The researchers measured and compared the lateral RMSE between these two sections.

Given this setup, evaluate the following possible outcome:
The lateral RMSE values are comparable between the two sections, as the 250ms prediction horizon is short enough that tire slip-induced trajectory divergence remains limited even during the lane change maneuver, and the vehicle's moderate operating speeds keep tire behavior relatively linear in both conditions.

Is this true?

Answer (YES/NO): NO